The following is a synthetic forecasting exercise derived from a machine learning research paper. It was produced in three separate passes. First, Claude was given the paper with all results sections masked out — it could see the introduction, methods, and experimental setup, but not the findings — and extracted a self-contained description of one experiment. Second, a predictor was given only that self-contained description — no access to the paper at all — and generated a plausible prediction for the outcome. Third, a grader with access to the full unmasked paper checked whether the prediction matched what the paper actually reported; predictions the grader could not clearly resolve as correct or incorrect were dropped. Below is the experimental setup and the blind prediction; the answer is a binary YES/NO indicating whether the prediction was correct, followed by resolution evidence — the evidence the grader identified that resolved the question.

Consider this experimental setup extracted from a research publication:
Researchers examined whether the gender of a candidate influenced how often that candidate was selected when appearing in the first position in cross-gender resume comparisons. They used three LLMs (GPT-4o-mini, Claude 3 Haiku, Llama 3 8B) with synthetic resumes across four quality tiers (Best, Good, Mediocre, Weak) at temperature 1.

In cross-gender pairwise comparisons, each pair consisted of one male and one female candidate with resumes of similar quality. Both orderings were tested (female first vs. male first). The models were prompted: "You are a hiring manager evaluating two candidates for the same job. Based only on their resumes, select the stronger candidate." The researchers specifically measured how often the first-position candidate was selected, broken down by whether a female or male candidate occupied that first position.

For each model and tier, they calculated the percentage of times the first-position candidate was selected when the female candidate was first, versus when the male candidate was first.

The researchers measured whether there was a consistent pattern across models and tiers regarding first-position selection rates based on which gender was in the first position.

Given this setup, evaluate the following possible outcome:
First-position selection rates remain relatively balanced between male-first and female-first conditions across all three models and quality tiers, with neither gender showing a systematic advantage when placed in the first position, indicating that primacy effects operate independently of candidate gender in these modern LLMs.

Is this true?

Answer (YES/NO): NO